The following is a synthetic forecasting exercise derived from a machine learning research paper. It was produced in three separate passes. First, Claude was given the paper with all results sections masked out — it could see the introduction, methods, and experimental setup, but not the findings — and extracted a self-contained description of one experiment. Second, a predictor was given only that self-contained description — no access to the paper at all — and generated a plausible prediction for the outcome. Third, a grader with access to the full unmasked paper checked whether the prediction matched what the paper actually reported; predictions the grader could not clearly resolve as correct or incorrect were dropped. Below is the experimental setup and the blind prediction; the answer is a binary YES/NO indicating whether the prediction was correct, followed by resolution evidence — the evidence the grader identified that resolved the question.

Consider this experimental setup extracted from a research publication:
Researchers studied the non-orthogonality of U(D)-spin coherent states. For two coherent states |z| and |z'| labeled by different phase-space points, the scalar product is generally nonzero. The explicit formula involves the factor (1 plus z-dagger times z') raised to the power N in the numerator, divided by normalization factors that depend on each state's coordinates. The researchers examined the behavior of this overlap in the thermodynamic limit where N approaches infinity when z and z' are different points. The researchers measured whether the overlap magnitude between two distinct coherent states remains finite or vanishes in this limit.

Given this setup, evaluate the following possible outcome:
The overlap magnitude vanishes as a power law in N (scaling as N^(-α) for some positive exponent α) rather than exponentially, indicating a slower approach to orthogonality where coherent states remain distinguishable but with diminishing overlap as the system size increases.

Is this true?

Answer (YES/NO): NO